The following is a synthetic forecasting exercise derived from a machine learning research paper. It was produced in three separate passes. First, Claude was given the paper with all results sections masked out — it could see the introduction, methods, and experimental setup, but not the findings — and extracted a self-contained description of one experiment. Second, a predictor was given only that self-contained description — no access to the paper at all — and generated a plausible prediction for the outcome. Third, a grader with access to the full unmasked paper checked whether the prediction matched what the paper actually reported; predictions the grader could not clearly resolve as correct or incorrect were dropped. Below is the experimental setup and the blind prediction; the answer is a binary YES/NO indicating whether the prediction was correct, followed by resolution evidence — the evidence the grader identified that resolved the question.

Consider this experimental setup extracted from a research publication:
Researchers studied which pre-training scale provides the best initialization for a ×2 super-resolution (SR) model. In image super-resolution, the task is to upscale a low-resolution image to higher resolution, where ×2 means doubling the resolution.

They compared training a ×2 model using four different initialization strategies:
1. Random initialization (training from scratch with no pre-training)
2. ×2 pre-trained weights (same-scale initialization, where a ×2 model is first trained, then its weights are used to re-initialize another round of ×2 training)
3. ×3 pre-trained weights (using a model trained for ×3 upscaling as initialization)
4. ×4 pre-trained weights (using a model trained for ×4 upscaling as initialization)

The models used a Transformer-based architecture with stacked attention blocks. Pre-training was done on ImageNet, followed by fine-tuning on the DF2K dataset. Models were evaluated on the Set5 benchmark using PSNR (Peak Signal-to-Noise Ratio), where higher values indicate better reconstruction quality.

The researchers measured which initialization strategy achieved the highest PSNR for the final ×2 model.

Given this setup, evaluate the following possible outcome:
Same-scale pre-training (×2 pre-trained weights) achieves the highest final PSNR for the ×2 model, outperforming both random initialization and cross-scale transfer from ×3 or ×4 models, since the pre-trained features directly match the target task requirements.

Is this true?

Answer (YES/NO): NO